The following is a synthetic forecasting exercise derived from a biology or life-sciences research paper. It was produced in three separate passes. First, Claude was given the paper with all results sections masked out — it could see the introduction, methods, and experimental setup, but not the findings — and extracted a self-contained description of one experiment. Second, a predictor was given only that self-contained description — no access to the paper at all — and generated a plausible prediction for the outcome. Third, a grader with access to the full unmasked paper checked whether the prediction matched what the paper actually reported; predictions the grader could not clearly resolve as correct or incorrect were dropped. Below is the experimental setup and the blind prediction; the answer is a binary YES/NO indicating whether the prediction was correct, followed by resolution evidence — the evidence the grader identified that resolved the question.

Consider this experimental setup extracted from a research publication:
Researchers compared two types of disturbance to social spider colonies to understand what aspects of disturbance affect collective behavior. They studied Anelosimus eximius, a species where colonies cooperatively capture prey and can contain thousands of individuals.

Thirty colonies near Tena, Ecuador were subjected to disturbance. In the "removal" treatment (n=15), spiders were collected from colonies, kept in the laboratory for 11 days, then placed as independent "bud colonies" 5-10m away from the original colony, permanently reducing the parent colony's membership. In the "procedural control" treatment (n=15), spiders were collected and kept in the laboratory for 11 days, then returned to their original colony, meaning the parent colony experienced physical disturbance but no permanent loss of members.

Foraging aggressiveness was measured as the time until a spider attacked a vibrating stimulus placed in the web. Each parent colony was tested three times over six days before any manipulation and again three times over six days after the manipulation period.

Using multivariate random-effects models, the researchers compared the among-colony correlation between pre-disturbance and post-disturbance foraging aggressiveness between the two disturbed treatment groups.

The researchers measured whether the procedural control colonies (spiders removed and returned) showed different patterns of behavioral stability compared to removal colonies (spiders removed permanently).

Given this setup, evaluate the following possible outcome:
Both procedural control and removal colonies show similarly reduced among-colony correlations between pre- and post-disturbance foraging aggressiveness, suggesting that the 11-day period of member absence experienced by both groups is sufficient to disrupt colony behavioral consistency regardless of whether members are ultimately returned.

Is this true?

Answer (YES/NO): NO